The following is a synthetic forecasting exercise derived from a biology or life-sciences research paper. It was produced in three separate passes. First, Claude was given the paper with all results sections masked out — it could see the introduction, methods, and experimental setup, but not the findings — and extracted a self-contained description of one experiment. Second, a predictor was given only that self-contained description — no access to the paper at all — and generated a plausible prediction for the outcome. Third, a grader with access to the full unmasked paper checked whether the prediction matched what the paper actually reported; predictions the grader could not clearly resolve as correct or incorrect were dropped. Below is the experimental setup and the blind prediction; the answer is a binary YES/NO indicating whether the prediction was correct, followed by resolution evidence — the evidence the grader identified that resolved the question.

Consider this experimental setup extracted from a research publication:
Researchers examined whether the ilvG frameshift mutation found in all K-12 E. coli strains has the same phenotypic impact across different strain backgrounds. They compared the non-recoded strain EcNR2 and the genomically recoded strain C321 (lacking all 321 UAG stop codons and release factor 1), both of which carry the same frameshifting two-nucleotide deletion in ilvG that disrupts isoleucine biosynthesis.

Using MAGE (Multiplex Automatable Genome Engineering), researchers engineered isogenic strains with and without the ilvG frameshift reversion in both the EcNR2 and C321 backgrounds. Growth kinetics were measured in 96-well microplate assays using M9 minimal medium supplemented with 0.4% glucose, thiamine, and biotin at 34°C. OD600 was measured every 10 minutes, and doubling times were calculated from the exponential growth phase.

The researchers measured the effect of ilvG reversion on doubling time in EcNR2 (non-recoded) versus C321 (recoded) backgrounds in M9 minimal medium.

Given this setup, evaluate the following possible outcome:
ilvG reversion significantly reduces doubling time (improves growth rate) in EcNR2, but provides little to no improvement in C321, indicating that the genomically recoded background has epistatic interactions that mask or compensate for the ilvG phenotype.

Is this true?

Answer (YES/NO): NO